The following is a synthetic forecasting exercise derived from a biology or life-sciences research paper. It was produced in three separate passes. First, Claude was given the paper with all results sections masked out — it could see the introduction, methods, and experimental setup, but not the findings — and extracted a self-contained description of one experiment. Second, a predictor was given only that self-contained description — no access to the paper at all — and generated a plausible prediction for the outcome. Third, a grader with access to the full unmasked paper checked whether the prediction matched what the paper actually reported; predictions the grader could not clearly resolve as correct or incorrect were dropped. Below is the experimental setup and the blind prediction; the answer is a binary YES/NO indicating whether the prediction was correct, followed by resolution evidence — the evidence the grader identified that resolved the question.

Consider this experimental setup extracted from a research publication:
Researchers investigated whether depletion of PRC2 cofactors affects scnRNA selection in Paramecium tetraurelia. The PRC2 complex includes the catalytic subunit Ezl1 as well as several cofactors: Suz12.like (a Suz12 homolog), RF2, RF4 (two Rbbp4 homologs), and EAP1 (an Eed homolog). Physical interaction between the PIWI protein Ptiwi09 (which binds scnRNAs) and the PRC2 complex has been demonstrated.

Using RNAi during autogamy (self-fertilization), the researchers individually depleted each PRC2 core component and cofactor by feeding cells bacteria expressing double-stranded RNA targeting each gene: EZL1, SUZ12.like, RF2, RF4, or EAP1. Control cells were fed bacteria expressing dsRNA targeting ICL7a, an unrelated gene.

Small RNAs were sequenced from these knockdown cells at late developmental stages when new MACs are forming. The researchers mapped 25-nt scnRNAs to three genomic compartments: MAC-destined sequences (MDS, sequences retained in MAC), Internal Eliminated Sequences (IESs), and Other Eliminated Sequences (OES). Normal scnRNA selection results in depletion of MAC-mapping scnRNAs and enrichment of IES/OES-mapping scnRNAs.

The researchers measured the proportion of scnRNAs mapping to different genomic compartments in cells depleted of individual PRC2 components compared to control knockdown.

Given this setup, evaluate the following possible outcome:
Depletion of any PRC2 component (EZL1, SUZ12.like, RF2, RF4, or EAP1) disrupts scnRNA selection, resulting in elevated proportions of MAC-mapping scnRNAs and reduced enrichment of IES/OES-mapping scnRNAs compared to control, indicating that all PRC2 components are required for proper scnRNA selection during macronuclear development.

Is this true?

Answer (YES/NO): YES